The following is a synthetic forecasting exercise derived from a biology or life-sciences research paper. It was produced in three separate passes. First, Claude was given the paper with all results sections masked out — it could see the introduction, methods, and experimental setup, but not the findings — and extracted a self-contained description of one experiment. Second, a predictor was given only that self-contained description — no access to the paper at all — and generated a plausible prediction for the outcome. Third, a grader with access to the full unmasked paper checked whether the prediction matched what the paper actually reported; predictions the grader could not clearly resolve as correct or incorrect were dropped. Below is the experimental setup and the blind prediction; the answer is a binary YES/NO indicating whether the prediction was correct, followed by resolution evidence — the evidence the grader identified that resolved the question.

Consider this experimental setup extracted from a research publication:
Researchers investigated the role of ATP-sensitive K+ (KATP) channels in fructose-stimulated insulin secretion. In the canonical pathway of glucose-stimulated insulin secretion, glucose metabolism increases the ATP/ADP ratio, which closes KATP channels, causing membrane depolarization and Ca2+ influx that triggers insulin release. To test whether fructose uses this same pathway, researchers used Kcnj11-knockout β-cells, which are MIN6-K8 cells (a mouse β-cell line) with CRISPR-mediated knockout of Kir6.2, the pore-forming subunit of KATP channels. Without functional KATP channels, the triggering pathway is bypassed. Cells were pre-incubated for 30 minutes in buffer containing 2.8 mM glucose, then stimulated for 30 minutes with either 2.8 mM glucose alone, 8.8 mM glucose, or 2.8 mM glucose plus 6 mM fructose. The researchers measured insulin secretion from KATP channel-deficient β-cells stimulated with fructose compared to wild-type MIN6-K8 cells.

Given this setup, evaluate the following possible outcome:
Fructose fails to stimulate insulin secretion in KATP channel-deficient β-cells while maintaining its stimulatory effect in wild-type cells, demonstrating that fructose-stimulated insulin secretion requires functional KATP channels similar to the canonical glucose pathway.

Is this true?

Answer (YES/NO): YES